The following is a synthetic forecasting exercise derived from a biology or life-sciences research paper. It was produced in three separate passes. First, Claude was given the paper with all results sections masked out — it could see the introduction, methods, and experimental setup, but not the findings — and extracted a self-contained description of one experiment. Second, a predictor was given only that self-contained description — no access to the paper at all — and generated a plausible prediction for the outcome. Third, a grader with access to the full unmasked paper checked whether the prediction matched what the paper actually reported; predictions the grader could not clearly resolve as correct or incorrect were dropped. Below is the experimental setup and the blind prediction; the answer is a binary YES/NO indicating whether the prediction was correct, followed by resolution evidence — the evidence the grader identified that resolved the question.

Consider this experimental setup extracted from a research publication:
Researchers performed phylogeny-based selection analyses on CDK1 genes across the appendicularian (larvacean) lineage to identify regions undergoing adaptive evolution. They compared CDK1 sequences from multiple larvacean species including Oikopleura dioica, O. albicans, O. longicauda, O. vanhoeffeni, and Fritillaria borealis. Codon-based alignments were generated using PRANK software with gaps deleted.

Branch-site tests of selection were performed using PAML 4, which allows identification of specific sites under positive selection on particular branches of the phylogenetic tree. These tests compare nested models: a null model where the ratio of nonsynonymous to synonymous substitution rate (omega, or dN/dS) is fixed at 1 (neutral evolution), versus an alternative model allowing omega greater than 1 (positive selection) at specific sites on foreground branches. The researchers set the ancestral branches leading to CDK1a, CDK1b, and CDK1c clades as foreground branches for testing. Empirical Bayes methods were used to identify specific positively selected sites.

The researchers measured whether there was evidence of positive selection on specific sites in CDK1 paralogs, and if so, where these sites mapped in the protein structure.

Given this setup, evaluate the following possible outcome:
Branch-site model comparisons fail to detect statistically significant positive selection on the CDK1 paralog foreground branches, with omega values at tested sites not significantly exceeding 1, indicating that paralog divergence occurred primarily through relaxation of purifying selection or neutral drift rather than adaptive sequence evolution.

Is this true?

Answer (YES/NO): NO